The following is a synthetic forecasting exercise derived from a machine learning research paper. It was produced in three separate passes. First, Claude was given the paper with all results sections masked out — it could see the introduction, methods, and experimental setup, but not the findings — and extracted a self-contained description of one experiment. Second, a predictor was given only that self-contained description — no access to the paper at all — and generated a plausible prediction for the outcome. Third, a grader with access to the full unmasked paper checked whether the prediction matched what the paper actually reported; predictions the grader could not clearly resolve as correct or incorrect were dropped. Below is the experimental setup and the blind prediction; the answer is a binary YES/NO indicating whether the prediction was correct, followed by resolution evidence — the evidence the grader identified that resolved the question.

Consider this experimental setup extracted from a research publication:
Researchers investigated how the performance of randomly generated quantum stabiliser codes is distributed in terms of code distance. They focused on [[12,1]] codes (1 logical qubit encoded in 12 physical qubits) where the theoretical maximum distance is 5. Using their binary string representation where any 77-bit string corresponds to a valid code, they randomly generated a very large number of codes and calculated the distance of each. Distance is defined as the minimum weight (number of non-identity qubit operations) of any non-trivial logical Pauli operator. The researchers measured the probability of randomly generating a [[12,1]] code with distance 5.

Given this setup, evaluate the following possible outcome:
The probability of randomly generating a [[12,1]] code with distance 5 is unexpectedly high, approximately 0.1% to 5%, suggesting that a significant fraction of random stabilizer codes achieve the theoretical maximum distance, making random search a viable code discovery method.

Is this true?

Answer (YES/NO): NO